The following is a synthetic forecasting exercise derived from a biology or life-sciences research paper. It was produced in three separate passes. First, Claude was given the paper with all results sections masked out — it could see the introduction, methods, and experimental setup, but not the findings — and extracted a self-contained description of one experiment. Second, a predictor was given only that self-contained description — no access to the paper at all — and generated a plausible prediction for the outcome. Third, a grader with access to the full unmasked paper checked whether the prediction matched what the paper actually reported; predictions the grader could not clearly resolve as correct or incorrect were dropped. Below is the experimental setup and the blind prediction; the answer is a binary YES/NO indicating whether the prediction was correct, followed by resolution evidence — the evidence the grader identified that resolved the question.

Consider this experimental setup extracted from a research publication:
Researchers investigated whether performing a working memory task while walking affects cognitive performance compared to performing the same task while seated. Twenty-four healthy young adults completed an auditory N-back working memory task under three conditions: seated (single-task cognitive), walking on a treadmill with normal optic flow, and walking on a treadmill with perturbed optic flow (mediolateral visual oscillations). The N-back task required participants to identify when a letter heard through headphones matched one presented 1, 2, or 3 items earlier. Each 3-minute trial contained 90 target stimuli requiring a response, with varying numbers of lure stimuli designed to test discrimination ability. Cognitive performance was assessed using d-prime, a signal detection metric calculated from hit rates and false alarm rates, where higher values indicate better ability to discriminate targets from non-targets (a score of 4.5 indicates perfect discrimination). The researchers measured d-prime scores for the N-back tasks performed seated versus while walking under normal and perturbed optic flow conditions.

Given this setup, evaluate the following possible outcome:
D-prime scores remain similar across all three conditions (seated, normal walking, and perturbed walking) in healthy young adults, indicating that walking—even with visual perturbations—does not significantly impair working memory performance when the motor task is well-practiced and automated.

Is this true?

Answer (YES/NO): YES